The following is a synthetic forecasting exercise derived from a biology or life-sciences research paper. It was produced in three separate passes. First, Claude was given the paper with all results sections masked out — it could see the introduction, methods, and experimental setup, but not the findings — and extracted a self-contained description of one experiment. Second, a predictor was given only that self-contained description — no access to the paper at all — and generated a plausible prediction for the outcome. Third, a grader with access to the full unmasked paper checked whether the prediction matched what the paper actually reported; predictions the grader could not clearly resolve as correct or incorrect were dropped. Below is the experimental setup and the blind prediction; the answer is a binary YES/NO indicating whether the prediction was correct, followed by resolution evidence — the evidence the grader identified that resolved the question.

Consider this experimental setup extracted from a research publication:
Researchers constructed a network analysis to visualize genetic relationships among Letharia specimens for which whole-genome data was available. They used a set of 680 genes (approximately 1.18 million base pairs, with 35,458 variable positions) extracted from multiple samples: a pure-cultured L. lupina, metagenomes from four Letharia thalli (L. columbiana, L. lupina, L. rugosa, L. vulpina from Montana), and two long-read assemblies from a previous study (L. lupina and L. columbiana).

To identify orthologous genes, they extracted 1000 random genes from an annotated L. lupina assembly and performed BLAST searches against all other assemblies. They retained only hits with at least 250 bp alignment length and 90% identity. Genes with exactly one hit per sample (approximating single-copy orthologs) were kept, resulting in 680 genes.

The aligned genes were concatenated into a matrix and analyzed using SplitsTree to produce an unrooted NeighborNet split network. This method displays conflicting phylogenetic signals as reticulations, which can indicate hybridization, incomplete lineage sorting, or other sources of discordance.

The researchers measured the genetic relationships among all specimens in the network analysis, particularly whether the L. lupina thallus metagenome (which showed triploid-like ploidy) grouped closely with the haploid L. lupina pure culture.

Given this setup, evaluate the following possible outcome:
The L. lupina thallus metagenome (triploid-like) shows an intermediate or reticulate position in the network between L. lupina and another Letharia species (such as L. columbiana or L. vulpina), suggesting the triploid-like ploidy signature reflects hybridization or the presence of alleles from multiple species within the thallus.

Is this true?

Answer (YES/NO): NO